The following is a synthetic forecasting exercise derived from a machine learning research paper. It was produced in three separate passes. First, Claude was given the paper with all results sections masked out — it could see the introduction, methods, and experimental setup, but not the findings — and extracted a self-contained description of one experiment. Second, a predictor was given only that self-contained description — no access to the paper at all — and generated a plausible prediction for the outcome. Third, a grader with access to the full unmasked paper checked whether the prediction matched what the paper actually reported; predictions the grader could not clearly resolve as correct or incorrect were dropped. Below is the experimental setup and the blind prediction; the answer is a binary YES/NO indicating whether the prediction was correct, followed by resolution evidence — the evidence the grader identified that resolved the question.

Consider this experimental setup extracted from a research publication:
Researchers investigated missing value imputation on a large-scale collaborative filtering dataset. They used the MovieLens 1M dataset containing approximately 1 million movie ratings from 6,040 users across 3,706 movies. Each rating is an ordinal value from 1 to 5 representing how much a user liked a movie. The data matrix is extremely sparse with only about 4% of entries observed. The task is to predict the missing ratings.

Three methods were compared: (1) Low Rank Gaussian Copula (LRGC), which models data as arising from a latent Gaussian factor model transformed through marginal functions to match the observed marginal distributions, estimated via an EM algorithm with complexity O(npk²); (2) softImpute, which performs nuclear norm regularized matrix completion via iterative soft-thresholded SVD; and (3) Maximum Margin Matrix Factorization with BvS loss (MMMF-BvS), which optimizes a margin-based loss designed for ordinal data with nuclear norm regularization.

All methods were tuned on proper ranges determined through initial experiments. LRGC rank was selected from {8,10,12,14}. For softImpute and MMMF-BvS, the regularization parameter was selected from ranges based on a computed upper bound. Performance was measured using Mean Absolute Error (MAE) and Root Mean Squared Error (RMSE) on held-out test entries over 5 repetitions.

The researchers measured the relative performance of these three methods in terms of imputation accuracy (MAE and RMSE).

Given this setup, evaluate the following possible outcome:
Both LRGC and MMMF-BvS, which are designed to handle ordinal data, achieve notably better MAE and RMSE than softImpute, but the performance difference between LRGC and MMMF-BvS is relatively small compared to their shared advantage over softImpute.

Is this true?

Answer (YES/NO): NO